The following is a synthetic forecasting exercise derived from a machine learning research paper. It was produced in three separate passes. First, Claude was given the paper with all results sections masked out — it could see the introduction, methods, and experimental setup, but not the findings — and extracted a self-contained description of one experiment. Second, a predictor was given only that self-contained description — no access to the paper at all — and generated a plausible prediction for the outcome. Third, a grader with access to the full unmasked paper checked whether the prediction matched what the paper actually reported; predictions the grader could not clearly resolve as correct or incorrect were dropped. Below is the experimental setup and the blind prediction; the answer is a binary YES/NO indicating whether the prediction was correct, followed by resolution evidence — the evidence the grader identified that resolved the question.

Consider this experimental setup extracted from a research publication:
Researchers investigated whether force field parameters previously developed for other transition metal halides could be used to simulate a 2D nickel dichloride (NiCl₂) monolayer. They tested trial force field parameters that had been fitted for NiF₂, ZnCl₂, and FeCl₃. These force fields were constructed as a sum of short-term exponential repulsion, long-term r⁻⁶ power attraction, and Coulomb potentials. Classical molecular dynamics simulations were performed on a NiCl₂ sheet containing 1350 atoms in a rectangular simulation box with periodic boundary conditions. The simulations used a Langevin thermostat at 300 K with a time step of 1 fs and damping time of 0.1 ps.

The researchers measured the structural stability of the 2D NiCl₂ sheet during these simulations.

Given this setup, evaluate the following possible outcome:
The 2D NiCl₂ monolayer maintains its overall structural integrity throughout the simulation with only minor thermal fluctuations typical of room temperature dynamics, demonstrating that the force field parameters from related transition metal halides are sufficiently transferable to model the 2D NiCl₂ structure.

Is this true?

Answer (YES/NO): NO